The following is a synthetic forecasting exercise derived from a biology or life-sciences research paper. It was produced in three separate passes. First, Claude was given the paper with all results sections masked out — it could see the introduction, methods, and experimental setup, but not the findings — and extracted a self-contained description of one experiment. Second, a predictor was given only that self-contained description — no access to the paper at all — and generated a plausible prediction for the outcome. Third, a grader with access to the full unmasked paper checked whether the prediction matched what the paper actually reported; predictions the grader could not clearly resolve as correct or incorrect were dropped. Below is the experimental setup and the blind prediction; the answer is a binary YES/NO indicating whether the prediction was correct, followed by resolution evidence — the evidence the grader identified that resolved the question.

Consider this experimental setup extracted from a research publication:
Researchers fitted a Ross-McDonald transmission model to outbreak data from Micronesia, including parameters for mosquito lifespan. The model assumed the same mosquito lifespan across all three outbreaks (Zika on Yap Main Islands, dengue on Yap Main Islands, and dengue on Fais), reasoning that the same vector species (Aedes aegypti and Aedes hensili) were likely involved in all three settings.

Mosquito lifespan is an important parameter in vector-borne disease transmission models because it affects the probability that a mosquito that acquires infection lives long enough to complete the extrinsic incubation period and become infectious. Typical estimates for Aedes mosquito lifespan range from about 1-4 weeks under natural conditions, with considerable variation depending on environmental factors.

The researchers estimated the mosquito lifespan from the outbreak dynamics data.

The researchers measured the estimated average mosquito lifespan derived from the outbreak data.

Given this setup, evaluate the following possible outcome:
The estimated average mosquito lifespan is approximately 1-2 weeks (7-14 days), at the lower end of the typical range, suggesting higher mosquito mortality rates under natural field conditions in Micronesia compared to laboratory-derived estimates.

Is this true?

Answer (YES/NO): YES